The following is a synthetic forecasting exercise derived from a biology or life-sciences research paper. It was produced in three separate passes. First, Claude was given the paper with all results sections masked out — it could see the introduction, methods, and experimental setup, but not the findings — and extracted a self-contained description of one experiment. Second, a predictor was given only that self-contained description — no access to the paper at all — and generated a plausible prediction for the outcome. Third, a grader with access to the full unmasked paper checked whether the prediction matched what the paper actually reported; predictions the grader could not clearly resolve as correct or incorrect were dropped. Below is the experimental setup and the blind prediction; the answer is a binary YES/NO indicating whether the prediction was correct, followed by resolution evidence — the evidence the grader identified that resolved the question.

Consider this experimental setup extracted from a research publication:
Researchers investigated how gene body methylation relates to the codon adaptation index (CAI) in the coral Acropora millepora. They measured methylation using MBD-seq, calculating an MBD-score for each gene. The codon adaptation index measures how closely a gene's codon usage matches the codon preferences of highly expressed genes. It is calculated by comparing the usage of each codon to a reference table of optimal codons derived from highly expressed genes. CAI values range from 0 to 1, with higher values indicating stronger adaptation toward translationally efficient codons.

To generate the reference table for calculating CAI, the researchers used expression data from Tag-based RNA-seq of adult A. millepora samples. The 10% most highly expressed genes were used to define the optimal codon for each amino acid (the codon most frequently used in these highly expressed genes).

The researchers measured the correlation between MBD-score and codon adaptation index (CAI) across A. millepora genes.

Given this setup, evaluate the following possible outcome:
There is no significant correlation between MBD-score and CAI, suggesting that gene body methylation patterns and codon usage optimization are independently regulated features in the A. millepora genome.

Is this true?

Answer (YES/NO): NO